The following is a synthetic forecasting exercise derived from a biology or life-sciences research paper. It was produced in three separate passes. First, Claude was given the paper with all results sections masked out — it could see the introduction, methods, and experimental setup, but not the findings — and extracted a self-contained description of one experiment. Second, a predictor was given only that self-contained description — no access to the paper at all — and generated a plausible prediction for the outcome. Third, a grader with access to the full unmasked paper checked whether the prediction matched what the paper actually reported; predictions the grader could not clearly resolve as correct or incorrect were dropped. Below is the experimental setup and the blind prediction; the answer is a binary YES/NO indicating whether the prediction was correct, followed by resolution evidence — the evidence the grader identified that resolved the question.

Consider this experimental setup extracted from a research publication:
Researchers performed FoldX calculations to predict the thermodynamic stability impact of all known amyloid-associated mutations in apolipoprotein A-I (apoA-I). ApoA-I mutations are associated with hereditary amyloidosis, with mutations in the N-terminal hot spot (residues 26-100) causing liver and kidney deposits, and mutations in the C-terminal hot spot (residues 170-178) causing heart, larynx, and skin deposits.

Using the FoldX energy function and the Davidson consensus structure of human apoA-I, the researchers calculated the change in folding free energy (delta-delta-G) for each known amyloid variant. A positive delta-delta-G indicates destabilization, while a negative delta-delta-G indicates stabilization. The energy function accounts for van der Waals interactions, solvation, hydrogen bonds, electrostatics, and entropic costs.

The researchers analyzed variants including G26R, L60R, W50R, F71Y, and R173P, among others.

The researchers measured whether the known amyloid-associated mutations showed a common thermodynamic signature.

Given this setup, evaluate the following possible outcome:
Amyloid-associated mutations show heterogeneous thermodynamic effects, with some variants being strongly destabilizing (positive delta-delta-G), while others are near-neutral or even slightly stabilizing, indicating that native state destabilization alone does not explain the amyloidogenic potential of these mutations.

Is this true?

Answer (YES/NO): NO